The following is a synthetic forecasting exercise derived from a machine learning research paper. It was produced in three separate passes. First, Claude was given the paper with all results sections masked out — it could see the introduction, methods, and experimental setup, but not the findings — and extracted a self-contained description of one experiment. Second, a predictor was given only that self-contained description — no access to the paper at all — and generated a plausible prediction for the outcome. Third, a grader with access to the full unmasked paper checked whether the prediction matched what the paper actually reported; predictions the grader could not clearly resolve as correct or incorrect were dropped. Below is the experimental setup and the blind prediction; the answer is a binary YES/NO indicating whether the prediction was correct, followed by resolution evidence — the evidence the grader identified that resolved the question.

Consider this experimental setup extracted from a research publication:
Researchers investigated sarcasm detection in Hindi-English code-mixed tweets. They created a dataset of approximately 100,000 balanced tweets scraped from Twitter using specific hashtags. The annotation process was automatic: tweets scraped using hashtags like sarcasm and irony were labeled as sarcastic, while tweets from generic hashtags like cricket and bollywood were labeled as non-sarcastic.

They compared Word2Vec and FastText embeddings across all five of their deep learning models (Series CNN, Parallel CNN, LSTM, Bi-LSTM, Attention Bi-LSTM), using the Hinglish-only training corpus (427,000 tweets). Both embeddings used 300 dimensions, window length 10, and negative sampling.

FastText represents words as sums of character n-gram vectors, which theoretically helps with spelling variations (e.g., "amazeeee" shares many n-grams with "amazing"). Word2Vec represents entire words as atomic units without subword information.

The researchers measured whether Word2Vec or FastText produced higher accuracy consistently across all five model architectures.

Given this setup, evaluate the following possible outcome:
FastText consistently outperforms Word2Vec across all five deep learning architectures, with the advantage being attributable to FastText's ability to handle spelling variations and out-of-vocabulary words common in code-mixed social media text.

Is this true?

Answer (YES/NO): NO